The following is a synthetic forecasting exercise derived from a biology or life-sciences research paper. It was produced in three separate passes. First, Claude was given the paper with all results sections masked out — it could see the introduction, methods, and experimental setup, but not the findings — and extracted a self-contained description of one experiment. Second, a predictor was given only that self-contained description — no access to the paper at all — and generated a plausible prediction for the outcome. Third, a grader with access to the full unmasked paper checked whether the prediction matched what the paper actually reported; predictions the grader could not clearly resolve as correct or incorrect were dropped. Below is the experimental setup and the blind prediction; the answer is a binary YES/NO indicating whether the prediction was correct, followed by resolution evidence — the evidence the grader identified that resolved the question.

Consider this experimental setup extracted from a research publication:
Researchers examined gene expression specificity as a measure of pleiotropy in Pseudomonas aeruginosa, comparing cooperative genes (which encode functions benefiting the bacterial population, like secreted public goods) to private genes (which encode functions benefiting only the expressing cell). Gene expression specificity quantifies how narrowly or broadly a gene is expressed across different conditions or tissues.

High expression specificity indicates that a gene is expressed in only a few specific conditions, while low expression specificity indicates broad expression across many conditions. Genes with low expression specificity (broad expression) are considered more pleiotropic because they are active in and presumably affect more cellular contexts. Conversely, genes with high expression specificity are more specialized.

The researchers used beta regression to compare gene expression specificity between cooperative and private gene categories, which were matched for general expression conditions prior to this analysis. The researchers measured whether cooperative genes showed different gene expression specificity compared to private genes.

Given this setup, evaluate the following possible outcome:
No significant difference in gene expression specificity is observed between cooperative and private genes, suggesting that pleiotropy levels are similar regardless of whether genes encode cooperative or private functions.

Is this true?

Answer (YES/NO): NO